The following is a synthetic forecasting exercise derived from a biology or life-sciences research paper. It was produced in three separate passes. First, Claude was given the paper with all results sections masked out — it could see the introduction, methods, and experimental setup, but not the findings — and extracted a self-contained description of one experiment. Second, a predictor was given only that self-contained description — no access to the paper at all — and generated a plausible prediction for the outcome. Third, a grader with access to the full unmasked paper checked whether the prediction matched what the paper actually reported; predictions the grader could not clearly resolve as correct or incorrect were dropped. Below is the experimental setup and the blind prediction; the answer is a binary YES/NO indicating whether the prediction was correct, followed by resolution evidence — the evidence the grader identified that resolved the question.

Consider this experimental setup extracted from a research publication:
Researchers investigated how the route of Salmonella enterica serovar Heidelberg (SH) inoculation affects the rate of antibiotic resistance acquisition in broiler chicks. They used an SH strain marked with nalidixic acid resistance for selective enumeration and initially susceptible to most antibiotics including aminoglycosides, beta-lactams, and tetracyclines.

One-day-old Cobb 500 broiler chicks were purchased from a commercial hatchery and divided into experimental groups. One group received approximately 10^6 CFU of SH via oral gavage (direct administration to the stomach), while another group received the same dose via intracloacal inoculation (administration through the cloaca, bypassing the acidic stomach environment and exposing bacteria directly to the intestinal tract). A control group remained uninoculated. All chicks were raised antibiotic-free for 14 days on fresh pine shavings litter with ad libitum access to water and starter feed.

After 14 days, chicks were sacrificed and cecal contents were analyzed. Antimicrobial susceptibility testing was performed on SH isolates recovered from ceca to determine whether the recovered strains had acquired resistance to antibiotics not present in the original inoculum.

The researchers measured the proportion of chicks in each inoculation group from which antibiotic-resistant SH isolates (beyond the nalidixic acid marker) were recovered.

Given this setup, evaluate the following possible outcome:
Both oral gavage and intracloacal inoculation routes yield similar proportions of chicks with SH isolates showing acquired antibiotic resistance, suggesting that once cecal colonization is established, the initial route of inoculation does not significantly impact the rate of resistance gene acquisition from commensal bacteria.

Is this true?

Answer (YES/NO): NO